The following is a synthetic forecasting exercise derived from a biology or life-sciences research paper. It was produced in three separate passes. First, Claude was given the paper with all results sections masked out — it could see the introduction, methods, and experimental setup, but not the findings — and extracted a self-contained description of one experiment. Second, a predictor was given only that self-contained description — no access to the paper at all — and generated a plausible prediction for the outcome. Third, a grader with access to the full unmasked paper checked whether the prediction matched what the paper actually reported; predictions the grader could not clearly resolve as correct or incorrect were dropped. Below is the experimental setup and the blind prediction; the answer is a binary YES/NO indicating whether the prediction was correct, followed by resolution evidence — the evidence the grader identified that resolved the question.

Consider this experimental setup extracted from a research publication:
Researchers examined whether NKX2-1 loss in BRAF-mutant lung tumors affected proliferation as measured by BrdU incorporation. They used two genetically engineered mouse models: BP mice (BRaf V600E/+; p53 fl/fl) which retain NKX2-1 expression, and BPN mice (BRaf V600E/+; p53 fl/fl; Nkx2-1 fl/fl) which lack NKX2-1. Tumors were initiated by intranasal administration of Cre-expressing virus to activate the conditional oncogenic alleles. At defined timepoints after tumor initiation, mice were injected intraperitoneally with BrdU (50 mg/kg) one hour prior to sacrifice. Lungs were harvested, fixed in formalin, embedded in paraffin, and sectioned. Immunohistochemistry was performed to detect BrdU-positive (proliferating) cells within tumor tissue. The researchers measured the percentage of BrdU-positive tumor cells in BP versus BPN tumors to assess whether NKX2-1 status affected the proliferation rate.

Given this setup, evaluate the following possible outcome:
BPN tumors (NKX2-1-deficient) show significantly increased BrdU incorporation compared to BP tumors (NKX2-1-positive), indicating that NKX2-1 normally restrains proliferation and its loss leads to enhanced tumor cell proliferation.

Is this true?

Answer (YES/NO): NO